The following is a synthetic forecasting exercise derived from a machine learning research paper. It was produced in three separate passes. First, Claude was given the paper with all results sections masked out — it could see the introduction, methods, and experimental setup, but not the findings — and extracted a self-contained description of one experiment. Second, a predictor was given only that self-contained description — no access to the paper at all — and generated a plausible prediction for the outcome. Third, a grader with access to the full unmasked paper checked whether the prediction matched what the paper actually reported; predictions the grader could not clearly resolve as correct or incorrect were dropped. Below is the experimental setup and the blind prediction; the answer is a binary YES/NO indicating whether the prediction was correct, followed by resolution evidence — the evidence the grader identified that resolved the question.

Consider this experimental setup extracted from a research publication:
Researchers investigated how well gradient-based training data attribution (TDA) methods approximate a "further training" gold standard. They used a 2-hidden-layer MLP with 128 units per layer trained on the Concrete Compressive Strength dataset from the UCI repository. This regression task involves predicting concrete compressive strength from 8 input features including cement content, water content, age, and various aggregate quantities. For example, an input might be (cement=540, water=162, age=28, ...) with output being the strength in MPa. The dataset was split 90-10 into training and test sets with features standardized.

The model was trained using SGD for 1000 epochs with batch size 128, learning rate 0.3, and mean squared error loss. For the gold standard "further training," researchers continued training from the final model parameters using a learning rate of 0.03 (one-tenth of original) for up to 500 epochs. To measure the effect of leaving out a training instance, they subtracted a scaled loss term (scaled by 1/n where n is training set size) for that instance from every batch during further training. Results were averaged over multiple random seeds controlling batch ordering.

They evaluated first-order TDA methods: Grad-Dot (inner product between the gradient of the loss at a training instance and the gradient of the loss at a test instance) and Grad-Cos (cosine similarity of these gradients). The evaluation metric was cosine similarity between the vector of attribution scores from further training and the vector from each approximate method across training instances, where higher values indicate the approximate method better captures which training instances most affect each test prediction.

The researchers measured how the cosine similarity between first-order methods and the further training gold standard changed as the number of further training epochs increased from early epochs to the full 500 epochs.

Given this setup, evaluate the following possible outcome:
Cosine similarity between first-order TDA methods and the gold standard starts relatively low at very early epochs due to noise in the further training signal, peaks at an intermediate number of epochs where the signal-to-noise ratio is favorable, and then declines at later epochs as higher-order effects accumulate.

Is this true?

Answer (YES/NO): NO